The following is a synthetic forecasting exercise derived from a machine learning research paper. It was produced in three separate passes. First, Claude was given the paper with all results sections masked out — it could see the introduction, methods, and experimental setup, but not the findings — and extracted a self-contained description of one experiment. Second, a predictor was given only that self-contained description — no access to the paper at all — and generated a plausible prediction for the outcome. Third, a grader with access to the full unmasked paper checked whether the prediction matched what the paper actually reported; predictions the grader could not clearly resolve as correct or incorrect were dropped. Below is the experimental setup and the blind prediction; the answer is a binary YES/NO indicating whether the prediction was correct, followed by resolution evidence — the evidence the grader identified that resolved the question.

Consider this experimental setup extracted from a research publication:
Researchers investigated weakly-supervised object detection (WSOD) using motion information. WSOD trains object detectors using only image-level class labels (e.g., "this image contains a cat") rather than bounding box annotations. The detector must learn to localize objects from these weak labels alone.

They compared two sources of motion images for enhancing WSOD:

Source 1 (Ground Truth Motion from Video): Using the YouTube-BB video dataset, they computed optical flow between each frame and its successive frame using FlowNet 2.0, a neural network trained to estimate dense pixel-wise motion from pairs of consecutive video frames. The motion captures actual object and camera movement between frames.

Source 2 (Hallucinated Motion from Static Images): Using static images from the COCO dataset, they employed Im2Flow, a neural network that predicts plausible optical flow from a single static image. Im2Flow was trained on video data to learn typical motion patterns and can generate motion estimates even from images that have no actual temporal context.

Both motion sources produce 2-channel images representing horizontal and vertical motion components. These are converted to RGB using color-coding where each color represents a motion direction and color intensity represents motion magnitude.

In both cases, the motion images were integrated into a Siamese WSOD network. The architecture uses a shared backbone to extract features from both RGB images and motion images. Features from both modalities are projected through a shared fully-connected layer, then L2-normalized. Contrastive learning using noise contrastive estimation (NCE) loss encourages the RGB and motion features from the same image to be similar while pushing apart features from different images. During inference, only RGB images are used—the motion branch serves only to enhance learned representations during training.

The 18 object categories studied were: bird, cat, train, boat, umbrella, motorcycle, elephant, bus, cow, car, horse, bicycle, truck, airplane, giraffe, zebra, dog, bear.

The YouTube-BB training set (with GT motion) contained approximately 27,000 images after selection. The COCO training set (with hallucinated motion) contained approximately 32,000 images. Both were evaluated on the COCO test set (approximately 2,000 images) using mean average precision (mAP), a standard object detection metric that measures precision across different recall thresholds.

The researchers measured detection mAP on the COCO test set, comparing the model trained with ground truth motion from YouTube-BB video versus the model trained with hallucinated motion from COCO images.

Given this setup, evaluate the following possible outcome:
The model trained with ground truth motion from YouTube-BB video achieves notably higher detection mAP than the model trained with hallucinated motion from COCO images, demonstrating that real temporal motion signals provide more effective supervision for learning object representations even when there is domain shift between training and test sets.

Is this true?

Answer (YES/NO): NO